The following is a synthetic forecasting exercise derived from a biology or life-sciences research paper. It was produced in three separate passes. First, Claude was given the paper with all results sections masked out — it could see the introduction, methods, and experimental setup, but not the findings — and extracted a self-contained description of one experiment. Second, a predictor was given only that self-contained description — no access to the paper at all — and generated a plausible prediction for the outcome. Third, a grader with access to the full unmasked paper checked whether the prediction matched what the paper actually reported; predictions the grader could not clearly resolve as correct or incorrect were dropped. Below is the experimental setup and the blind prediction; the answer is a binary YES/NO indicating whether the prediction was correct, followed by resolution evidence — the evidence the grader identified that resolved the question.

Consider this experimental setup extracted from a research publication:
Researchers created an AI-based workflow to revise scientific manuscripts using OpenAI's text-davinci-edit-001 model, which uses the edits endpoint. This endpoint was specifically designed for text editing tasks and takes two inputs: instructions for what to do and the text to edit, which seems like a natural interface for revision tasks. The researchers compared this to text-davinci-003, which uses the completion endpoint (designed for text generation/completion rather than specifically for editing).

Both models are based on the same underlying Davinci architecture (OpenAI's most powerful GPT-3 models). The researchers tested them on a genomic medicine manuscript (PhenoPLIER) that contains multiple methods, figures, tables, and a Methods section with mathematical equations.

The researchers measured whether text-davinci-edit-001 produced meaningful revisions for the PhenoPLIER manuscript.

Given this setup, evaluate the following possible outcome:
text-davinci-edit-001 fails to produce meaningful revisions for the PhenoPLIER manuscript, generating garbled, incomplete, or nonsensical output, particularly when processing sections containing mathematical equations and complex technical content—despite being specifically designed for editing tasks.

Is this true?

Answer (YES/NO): NO